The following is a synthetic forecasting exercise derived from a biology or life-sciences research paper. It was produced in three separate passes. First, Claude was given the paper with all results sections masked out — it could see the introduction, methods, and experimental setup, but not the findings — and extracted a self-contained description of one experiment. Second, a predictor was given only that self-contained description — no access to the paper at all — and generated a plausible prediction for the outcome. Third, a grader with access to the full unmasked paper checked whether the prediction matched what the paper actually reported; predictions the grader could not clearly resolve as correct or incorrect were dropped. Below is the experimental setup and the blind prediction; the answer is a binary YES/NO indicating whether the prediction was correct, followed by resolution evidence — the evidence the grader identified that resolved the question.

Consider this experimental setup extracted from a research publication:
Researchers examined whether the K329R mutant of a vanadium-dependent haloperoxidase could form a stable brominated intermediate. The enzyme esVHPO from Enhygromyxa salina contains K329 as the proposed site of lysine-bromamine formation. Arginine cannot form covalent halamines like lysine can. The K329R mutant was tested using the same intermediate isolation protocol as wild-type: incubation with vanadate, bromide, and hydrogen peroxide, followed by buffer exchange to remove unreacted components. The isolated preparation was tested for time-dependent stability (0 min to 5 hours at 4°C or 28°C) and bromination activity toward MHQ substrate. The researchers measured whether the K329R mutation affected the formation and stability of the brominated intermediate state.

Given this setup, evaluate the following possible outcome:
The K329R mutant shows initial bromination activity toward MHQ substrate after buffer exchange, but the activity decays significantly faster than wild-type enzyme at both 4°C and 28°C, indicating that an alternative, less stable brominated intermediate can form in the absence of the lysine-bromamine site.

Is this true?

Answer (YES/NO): NO